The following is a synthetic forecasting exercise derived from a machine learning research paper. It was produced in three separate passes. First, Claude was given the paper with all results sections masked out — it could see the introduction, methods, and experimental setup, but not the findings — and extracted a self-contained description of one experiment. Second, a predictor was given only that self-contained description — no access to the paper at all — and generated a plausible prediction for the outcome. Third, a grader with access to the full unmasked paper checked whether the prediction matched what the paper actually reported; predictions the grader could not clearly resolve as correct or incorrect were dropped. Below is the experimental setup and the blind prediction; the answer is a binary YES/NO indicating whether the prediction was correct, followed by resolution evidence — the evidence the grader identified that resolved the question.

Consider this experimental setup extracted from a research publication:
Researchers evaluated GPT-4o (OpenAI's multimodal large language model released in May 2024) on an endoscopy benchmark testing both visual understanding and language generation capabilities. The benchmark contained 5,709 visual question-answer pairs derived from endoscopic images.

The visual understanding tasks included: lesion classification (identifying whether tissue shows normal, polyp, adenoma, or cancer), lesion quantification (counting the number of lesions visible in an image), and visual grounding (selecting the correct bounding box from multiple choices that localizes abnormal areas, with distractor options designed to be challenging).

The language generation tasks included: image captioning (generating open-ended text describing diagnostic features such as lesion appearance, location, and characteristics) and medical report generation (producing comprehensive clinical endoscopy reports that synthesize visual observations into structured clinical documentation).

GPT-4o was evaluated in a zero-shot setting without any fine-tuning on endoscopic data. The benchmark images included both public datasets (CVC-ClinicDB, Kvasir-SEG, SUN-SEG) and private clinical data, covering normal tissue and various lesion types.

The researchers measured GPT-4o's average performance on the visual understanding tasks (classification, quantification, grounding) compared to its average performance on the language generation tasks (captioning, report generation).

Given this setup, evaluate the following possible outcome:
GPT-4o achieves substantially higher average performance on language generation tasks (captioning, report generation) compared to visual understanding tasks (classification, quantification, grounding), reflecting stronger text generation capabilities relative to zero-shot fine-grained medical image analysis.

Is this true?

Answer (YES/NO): YES